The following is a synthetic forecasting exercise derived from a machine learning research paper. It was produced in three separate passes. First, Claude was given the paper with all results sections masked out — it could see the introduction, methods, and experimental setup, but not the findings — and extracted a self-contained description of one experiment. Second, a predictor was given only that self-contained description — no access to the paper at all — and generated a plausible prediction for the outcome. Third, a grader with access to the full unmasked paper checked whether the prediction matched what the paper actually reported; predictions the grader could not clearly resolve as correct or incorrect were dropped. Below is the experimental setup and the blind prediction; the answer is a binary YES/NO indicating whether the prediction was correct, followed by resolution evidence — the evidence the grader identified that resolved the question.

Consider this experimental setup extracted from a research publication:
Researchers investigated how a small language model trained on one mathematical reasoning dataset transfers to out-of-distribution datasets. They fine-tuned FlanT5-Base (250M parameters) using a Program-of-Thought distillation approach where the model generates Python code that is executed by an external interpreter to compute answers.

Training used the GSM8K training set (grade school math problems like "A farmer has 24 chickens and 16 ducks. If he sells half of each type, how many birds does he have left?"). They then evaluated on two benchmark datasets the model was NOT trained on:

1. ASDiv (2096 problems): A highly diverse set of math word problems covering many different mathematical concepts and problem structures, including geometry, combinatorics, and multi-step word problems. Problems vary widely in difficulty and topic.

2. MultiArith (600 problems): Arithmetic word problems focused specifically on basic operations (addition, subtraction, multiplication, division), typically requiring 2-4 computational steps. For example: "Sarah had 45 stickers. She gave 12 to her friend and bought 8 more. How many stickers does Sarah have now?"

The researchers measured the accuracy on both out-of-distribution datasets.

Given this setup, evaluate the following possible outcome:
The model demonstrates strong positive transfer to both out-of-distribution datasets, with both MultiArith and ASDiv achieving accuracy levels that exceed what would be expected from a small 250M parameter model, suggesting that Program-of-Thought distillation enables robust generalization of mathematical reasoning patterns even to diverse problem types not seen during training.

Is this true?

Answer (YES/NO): YES